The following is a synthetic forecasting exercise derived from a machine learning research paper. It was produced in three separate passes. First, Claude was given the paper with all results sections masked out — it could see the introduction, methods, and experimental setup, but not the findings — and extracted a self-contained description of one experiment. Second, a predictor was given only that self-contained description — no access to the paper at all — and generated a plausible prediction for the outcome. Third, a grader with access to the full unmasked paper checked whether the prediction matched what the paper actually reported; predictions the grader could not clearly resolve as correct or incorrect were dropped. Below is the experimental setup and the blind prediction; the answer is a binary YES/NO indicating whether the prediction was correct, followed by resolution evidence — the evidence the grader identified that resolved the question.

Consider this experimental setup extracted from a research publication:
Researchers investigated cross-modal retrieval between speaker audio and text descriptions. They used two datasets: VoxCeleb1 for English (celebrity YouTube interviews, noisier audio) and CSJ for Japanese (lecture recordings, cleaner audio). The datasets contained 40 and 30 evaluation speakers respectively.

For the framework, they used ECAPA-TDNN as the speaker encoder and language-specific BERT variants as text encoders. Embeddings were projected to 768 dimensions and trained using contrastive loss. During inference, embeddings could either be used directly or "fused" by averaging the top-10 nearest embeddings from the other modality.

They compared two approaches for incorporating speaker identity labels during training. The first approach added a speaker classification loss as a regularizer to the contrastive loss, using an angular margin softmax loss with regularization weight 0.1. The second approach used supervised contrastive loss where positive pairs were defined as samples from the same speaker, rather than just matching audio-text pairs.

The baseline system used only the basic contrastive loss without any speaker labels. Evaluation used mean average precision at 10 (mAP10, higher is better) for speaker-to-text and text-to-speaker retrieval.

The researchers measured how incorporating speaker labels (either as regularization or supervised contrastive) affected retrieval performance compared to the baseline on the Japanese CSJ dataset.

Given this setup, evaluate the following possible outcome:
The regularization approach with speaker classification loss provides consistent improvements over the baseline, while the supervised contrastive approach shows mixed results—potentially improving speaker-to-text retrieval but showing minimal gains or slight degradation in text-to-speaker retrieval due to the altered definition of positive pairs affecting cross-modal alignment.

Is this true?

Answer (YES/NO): NO